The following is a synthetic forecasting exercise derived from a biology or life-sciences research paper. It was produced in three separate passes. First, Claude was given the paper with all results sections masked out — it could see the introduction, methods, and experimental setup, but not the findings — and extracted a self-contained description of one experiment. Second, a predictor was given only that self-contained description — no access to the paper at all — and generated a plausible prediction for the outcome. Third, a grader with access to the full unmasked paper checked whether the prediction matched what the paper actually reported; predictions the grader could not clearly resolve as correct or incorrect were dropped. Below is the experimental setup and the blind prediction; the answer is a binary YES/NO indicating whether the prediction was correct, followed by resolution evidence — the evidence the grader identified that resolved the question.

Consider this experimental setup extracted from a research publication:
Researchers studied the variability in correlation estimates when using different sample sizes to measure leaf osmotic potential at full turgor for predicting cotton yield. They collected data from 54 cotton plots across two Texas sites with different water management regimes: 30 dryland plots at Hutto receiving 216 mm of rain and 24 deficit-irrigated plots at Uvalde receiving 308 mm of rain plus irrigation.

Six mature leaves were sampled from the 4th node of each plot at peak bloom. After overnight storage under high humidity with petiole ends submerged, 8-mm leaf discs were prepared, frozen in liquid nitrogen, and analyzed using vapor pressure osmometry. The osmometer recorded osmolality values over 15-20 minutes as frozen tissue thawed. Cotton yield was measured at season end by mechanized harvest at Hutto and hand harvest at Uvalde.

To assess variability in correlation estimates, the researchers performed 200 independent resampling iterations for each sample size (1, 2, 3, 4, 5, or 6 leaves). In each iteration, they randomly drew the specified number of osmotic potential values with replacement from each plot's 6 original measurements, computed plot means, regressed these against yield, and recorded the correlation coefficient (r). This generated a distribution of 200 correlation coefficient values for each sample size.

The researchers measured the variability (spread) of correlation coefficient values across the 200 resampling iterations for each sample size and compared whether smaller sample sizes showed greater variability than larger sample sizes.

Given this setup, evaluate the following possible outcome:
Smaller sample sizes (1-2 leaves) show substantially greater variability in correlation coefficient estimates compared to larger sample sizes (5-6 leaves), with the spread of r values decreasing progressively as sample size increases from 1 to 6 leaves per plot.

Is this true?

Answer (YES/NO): NO